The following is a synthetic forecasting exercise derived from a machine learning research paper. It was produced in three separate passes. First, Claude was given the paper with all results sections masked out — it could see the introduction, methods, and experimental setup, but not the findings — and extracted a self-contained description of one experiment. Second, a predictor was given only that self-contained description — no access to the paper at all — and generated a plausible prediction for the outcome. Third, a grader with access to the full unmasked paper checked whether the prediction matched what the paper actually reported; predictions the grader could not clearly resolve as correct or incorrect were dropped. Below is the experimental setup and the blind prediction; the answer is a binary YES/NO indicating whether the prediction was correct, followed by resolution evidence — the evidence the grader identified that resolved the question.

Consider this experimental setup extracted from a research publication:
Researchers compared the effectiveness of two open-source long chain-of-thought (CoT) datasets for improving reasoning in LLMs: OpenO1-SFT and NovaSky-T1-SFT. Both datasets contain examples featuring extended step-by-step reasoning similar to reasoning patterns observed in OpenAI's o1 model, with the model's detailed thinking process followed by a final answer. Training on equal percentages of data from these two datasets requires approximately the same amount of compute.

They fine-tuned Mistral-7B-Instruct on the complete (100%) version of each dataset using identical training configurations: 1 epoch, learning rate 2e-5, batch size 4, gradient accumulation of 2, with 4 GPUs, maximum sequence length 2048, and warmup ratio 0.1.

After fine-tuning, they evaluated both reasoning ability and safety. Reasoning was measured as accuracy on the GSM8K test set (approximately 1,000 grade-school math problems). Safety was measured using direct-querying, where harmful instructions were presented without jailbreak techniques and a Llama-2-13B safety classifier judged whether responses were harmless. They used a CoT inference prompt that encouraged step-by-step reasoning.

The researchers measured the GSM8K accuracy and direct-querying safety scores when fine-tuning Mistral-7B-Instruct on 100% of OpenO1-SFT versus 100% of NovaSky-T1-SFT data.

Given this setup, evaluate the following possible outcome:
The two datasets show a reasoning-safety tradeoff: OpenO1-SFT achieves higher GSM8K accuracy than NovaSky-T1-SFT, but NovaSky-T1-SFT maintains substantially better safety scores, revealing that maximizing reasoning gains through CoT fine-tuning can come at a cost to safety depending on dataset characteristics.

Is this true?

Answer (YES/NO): YES